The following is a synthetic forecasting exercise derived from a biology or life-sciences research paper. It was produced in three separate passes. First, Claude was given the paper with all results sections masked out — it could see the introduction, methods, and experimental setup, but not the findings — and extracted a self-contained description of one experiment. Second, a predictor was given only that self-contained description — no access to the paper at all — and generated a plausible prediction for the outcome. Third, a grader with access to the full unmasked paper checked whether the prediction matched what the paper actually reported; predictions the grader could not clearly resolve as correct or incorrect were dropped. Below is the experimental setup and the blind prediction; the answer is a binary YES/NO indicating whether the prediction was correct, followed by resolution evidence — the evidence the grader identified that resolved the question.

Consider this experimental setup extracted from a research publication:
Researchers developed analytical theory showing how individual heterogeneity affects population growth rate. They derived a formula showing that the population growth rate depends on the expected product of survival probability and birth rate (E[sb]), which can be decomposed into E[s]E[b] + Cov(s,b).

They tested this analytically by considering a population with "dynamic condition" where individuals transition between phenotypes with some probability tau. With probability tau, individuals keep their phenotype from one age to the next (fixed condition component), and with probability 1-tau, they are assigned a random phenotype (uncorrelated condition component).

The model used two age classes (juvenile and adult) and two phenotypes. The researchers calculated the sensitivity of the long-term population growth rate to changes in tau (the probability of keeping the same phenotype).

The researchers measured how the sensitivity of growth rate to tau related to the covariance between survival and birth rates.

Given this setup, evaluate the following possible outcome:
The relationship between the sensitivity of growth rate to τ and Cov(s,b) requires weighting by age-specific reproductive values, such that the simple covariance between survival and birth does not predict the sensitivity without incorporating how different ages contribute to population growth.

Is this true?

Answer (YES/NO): NO